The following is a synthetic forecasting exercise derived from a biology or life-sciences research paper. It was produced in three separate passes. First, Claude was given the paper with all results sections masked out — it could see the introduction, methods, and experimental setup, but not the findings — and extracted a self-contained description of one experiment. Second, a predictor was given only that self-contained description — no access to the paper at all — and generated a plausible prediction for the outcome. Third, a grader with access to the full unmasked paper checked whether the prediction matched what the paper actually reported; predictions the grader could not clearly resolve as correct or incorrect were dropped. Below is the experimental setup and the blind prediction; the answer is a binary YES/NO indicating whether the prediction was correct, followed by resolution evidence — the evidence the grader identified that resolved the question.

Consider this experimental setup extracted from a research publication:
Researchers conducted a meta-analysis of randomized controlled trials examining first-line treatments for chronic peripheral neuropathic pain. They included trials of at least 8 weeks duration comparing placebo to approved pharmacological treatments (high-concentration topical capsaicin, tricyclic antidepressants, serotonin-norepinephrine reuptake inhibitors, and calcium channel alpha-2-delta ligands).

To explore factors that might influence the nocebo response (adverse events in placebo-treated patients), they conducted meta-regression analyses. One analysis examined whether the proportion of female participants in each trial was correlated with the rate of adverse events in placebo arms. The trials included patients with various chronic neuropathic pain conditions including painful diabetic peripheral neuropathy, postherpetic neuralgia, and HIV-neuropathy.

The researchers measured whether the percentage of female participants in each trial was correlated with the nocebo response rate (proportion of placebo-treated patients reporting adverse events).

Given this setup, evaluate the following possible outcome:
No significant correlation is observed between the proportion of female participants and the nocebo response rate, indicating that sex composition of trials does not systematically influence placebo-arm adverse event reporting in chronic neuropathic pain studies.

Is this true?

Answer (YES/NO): NO